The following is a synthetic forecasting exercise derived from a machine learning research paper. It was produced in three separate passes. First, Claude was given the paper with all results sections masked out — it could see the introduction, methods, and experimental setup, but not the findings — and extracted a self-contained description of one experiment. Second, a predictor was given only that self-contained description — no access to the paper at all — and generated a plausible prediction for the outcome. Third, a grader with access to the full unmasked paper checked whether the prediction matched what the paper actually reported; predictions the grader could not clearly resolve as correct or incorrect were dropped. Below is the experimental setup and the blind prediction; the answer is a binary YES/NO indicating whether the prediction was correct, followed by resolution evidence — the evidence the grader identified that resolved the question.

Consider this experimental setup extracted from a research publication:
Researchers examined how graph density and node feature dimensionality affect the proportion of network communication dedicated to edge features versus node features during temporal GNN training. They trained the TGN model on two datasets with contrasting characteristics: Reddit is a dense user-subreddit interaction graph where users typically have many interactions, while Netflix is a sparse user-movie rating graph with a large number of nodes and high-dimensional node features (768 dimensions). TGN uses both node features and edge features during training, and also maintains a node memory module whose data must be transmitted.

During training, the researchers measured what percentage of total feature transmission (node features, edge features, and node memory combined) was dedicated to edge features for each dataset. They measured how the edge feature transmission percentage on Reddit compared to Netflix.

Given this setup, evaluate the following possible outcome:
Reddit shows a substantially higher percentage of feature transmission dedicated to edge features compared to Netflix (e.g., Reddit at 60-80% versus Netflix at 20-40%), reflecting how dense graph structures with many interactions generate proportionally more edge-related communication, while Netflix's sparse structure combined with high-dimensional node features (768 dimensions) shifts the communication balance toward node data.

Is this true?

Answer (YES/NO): NO